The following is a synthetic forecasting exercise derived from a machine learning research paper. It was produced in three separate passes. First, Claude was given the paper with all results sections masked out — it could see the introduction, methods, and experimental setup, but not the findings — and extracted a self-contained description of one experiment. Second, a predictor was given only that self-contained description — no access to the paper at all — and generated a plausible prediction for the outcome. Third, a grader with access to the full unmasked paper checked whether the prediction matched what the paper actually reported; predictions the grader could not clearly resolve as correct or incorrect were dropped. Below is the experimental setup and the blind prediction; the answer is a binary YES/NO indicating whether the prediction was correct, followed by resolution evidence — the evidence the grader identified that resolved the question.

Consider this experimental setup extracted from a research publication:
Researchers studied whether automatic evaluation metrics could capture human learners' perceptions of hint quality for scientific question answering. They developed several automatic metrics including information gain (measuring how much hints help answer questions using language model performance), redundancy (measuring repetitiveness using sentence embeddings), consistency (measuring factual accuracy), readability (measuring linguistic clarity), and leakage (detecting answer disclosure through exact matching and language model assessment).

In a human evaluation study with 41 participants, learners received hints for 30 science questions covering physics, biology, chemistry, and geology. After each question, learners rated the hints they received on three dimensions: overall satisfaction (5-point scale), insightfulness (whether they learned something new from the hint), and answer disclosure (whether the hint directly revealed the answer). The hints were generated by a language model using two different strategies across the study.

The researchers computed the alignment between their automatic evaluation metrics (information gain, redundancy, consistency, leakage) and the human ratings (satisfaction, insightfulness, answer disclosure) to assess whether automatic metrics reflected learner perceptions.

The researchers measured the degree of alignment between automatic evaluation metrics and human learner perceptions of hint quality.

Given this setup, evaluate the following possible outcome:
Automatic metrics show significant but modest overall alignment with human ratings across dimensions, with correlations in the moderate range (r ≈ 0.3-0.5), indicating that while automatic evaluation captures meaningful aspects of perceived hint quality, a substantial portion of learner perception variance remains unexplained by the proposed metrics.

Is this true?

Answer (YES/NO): NO